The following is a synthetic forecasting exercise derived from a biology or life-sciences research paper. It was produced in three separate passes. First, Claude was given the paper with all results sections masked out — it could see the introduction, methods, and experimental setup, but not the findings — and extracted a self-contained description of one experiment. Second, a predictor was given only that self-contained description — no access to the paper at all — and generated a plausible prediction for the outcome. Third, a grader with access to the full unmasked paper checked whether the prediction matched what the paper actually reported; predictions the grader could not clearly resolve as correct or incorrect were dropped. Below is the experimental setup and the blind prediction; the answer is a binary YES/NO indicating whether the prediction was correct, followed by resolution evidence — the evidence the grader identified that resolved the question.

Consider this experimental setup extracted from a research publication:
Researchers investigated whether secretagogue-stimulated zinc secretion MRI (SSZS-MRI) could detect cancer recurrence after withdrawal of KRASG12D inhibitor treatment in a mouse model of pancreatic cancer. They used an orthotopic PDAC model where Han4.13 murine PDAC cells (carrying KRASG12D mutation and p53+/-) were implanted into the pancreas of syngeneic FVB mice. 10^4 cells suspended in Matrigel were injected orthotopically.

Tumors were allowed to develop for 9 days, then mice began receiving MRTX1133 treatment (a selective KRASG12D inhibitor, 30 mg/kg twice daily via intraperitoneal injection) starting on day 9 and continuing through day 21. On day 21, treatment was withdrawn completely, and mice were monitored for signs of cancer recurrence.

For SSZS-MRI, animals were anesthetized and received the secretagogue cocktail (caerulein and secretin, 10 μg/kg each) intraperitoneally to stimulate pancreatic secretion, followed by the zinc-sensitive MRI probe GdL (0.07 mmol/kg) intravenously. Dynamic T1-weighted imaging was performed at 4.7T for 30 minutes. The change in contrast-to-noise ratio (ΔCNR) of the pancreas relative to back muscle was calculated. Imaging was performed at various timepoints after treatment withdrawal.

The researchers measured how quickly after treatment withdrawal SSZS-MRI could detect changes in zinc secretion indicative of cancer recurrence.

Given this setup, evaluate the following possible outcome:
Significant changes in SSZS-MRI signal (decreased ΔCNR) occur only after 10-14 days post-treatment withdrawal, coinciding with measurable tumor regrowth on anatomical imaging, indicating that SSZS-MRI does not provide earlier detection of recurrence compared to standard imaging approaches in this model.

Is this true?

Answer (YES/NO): NO